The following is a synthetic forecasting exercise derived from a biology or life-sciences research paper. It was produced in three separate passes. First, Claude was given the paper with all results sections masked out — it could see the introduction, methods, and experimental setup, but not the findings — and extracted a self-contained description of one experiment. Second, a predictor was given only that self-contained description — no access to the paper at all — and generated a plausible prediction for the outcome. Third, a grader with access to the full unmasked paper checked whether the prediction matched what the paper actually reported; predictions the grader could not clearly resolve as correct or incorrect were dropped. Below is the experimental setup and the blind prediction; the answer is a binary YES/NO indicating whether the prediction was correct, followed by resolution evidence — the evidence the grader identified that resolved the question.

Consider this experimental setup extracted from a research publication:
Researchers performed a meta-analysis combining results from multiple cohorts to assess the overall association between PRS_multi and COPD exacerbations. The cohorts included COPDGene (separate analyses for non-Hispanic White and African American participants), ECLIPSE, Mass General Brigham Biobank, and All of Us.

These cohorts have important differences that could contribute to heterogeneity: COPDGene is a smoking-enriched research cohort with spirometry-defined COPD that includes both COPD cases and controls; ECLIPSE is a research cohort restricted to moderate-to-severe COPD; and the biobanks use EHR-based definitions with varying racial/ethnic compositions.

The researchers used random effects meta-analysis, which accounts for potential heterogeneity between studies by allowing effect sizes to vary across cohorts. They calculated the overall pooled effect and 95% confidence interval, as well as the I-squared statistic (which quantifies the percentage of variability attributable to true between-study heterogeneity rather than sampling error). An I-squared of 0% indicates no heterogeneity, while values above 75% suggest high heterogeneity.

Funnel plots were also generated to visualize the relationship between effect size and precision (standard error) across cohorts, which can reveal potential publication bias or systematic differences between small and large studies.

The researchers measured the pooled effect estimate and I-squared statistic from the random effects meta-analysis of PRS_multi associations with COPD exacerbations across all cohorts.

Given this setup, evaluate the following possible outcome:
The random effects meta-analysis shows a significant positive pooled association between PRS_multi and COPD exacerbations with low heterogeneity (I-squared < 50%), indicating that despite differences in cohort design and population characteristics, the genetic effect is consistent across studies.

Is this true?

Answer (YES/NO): NO